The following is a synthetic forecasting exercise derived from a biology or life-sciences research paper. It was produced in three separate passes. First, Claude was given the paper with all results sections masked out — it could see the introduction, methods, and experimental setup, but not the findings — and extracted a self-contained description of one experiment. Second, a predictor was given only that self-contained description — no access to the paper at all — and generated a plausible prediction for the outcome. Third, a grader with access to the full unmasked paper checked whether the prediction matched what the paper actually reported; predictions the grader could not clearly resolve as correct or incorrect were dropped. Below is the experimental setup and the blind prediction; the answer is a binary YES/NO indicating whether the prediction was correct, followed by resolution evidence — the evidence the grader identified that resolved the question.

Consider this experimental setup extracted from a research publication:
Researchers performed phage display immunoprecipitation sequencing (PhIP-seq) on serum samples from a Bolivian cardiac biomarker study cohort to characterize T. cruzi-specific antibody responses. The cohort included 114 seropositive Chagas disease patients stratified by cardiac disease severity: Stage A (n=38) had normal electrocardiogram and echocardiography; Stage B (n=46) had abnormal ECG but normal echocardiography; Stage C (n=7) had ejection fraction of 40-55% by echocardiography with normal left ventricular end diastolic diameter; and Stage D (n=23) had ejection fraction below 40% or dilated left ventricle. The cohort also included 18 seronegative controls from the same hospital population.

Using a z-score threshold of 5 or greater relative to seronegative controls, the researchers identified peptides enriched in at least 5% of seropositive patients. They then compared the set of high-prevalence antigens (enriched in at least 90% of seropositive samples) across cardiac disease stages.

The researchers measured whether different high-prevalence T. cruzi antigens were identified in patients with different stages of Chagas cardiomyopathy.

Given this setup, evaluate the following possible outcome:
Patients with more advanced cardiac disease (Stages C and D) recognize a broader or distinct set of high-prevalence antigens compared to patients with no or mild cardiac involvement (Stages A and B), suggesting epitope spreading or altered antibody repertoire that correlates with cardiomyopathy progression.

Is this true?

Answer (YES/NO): NO